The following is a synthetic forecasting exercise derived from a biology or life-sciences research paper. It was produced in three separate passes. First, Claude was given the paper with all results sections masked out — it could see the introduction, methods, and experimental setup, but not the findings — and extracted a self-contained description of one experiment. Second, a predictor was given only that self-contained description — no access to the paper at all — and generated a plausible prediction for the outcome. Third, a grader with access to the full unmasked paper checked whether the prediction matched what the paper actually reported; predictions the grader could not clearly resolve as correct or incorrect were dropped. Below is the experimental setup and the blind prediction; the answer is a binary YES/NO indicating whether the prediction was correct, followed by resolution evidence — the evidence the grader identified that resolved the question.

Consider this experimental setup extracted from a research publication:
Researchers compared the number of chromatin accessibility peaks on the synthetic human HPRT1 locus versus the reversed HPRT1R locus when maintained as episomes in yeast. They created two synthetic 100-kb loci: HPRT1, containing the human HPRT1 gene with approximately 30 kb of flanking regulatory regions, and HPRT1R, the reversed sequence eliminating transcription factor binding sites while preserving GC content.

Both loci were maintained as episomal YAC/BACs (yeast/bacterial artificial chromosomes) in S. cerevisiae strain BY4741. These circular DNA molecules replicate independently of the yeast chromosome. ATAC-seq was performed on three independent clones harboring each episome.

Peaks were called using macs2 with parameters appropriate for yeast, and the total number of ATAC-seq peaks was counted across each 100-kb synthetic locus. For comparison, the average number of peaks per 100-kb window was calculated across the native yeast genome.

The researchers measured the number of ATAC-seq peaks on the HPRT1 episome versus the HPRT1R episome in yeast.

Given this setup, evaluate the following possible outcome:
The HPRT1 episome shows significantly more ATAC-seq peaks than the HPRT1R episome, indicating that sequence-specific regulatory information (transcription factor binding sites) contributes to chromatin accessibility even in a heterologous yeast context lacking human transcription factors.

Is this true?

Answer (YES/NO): NO